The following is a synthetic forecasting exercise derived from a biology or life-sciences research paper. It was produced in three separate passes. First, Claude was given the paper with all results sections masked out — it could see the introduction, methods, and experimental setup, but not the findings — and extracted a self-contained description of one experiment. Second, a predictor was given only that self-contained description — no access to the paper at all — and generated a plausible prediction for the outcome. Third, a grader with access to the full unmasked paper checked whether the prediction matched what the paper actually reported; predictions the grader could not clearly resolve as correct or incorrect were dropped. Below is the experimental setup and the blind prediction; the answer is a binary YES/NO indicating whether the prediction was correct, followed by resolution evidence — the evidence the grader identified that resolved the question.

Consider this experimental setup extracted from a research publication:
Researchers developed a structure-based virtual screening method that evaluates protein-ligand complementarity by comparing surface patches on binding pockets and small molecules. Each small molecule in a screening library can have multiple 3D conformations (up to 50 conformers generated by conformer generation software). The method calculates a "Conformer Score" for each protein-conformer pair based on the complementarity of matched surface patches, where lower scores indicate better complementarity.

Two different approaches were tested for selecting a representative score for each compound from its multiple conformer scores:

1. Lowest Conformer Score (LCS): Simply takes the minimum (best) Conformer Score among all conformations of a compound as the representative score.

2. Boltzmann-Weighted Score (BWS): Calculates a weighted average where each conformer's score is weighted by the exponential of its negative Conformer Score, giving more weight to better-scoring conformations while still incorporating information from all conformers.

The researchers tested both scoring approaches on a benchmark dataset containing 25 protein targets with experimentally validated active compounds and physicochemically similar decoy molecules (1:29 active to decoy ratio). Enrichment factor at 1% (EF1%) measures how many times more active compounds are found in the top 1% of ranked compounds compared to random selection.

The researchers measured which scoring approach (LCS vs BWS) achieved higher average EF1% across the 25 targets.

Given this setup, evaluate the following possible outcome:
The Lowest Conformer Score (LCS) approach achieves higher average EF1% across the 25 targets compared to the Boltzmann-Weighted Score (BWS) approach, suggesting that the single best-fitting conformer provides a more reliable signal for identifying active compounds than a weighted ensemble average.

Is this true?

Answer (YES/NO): NO